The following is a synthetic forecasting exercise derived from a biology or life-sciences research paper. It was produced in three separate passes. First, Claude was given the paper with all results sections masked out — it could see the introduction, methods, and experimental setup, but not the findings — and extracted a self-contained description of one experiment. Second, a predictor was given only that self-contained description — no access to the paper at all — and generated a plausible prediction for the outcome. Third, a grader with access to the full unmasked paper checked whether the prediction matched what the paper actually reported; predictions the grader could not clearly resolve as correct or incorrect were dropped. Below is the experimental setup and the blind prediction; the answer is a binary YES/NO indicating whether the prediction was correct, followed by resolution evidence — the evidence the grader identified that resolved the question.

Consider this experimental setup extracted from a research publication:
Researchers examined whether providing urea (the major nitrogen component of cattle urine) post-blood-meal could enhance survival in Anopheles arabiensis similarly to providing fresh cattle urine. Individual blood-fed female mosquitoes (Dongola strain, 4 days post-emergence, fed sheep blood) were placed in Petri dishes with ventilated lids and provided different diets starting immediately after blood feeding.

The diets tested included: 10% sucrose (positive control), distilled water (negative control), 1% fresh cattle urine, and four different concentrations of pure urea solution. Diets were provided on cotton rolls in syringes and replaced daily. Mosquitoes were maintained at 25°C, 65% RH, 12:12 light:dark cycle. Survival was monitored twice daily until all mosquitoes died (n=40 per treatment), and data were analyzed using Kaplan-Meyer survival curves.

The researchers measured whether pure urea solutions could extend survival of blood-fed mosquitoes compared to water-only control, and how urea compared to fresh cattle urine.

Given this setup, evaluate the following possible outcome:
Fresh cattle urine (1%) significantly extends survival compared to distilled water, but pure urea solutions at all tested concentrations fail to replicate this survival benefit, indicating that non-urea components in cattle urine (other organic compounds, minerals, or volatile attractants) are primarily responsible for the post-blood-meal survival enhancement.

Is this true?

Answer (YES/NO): NO